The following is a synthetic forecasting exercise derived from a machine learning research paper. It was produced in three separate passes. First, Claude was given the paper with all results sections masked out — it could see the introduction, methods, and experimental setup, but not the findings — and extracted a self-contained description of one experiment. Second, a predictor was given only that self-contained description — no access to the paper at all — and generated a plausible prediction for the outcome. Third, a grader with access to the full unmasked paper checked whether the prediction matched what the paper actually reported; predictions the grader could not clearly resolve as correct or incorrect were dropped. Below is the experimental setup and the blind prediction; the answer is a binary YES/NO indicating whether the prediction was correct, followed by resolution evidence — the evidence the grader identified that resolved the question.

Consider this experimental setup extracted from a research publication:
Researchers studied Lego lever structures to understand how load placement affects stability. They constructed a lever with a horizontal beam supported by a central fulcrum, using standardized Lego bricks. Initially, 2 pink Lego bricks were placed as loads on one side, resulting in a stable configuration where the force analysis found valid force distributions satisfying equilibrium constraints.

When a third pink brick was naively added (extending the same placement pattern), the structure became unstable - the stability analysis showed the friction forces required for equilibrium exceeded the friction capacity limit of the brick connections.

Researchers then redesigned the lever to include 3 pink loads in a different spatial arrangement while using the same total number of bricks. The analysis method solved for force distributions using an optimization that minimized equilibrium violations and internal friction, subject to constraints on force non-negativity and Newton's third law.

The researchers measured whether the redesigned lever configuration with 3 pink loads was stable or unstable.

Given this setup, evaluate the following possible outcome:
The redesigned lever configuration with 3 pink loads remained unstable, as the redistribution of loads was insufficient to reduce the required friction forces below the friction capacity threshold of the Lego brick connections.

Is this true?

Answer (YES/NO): NO